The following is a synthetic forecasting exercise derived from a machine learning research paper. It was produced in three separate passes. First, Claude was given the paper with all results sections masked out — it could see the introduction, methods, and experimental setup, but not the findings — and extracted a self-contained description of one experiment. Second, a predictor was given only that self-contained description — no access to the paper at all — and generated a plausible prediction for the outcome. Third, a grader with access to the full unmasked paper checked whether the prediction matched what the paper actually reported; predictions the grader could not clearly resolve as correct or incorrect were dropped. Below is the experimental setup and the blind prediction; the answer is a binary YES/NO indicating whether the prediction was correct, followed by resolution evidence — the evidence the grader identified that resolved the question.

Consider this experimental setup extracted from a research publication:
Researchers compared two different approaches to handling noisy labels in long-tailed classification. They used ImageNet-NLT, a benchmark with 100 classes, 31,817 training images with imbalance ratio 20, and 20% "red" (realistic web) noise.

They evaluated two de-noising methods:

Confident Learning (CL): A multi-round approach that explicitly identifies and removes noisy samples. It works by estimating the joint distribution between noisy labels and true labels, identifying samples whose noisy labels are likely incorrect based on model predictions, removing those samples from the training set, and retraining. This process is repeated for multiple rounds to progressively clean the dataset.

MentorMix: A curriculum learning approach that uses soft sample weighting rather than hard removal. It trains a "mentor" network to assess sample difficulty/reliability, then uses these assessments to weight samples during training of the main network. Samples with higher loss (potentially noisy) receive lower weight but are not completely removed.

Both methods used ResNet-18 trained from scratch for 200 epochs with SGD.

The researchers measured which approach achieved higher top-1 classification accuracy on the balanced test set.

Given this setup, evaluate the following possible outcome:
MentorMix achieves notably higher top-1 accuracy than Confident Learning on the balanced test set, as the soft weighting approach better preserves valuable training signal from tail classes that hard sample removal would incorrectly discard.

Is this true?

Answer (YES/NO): YES